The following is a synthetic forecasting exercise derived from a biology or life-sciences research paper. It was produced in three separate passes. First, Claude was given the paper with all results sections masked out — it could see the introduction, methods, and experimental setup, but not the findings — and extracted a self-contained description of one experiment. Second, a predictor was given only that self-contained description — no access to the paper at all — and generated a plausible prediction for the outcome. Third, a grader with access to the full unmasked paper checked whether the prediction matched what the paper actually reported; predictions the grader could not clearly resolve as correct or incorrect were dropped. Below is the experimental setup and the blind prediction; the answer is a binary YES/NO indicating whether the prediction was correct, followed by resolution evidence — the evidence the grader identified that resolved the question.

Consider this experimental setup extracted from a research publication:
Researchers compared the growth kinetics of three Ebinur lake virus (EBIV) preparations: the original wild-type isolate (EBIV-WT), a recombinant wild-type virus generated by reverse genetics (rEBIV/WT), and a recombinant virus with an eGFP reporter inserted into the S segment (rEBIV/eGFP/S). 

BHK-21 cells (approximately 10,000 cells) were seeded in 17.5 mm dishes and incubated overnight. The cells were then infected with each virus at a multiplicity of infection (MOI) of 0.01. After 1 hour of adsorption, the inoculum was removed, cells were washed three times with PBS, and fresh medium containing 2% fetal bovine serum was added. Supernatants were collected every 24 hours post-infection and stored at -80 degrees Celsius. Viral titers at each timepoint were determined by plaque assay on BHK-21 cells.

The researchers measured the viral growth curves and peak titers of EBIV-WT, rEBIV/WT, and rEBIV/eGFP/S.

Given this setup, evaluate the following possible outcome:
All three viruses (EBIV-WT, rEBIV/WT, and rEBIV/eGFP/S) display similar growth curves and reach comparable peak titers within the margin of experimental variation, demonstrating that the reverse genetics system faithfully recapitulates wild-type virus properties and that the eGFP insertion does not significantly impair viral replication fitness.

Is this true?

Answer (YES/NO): NO